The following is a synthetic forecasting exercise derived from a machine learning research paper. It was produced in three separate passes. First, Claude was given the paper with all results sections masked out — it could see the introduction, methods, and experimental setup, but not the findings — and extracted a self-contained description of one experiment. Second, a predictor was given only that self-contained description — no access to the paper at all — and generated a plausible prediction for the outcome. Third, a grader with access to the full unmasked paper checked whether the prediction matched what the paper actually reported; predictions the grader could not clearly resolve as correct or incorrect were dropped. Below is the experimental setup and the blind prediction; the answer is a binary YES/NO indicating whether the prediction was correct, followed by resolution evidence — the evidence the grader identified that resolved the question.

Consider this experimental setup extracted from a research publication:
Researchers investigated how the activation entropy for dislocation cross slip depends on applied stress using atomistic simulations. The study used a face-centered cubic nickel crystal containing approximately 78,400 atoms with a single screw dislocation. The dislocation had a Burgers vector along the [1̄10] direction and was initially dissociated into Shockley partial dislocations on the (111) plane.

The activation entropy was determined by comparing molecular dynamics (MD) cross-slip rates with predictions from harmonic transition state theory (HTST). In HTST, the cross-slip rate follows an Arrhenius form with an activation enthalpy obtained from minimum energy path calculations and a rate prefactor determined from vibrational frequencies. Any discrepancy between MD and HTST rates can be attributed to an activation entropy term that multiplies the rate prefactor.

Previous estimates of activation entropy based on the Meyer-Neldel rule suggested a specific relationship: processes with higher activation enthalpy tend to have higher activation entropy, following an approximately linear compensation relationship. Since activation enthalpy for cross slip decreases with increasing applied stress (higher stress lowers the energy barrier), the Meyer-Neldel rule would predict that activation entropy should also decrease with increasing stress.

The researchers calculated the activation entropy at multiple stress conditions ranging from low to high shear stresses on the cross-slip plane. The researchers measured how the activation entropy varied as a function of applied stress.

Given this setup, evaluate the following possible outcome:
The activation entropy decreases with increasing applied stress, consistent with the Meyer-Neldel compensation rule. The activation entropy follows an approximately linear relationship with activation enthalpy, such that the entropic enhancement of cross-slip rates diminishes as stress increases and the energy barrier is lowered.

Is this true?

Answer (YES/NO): NO